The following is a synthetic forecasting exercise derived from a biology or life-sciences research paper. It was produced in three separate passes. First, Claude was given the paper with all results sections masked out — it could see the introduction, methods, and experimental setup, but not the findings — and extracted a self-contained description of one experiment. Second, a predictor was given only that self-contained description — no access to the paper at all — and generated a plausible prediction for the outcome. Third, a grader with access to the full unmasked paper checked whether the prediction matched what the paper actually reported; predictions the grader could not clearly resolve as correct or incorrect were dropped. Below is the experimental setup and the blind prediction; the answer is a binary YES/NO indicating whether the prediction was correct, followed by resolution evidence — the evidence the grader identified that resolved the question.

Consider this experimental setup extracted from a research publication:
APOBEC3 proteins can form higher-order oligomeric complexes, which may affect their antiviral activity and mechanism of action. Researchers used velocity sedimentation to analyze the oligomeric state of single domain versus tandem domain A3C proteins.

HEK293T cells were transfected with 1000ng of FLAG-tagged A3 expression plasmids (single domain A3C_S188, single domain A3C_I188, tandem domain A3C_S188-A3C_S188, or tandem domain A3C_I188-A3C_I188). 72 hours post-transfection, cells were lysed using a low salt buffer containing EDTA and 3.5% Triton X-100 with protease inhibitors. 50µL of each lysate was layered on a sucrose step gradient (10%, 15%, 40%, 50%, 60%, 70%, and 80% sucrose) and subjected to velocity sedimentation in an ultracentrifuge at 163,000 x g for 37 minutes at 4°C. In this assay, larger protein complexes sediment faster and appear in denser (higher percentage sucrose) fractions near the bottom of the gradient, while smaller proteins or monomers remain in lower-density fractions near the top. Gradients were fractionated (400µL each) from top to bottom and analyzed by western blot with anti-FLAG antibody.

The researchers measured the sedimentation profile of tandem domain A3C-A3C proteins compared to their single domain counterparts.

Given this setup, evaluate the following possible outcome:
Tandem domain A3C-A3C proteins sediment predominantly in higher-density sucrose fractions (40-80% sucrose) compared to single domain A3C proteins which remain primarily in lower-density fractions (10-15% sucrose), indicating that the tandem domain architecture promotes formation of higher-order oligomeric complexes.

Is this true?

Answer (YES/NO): YES